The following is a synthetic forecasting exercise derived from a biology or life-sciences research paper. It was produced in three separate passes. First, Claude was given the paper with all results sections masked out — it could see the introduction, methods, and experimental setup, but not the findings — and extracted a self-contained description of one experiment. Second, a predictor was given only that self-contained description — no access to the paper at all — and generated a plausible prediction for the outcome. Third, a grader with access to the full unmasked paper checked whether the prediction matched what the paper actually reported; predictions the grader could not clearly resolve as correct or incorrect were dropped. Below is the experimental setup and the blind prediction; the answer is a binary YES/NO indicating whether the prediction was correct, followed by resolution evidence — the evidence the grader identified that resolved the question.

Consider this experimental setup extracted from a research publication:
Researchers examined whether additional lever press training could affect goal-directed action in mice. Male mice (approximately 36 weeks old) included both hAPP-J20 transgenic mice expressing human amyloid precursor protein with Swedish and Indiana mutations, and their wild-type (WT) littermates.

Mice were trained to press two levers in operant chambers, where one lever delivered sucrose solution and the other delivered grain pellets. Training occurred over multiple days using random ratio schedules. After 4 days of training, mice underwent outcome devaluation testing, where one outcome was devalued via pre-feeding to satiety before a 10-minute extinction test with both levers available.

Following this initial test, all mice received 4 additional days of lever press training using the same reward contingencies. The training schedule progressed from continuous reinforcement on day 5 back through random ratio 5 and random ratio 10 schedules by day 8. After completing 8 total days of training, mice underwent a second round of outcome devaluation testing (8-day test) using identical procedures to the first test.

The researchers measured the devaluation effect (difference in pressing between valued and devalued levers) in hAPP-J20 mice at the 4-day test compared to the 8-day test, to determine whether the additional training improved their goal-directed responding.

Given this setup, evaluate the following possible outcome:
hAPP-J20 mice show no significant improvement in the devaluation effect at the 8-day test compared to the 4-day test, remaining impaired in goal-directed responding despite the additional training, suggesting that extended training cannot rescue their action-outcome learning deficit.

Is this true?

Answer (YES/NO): NO